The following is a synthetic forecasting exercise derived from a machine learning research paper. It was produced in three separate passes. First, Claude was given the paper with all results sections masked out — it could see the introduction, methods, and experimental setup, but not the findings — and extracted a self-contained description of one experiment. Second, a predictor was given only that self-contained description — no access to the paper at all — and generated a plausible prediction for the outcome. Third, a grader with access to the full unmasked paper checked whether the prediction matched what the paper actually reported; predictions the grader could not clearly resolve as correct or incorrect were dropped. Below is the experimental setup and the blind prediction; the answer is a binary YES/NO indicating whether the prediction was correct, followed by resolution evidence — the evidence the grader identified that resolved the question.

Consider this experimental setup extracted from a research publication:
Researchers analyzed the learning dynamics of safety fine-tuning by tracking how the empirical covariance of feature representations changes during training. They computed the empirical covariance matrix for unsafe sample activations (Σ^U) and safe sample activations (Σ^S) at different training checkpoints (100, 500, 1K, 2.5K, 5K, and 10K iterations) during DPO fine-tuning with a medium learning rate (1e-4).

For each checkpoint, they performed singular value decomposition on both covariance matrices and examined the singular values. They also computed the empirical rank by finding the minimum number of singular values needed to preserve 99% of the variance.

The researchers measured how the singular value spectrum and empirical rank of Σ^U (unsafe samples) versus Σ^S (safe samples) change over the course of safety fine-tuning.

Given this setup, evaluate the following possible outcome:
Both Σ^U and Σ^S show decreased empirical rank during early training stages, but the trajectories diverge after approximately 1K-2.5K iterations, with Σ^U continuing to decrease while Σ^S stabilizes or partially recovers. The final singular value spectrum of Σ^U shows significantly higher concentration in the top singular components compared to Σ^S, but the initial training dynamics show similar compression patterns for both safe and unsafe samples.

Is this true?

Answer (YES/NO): NO